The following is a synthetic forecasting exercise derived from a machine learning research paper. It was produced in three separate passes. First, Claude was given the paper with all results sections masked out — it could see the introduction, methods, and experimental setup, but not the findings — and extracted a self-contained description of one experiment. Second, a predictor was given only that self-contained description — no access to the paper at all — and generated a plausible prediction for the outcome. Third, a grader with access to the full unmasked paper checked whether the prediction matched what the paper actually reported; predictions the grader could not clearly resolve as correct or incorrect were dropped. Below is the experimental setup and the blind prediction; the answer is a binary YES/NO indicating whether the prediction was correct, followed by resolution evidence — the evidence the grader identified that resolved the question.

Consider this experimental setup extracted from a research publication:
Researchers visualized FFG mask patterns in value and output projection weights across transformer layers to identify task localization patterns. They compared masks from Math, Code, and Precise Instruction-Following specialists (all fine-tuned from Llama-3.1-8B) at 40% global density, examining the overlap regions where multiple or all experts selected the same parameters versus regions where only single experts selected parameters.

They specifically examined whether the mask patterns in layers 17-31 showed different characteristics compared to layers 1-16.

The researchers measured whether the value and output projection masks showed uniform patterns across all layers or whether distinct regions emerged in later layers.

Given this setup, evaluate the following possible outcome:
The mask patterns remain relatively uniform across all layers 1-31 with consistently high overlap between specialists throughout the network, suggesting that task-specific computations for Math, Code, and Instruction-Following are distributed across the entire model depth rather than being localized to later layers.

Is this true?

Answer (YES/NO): NO